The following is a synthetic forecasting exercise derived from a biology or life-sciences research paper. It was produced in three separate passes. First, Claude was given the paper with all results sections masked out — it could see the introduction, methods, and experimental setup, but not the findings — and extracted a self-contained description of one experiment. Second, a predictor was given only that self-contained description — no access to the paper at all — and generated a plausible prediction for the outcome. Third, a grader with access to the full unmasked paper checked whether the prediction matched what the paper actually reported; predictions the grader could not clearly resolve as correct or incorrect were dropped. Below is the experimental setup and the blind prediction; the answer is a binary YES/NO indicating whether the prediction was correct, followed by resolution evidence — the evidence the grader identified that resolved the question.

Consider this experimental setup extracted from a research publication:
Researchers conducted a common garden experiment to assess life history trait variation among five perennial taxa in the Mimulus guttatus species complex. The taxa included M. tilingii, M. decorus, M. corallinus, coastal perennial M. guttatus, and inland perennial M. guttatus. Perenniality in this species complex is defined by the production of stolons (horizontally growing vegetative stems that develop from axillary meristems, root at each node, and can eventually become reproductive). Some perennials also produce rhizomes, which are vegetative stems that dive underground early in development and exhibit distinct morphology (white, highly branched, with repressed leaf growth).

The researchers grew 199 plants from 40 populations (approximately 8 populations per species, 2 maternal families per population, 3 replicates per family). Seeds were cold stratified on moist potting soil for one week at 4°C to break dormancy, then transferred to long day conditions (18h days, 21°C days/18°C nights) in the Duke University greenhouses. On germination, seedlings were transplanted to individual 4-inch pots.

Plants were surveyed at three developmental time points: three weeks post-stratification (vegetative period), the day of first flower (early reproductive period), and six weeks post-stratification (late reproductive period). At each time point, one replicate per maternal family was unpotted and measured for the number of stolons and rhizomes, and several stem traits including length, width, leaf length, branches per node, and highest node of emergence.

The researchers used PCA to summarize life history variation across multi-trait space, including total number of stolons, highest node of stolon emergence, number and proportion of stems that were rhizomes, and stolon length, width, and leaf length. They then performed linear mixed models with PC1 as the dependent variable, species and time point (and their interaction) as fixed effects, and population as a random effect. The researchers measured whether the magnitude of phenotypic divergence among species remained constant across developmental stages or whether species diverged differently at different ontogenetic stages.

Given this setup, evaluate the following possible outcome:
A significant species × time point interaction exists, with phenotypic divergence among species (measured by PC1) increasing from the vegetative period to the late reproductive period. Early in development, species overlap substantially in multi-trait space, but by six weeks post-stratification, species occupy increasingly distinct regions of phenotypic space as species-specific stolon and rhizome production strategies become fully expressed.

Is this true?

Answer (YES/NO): YES